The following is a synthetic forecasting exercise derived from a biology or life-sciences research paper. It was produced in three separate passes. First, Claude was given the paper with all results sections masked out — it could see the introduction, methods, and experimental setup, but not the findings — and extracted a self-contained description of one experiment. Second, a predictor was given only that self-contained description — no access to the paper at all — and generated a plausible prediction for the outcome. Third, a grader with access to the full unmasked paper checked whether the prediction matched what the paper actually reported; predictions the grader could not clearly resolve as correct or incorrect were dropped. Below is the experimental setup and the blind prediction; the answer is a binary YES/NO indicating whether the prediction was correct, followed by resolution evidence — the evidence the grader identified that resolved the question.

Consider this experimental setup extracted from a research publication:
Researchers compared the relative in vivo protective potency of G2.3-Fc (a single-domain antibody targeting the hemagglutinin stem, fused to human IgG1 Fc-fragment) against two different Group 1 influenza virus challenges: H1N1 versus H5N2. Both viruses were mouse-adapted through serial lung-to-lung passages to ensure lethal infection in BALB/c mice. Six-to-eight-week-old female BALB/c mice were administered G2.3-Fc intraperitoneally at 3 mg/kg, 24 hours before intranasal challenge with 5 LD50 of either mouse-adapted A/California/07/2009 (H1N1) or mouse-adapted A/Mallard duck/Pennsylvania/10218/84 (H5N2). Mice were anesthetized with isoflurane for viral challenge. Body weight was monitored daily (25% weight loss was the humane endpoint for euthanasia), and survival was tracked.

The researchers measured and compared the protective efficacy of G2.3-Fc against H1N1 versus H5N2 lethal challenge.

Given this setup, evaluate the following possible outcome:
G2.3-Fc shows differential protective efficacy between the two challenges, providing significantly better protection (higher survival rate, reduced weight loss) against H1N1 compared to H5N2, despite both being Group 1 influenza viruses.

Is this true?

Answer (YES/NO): NO